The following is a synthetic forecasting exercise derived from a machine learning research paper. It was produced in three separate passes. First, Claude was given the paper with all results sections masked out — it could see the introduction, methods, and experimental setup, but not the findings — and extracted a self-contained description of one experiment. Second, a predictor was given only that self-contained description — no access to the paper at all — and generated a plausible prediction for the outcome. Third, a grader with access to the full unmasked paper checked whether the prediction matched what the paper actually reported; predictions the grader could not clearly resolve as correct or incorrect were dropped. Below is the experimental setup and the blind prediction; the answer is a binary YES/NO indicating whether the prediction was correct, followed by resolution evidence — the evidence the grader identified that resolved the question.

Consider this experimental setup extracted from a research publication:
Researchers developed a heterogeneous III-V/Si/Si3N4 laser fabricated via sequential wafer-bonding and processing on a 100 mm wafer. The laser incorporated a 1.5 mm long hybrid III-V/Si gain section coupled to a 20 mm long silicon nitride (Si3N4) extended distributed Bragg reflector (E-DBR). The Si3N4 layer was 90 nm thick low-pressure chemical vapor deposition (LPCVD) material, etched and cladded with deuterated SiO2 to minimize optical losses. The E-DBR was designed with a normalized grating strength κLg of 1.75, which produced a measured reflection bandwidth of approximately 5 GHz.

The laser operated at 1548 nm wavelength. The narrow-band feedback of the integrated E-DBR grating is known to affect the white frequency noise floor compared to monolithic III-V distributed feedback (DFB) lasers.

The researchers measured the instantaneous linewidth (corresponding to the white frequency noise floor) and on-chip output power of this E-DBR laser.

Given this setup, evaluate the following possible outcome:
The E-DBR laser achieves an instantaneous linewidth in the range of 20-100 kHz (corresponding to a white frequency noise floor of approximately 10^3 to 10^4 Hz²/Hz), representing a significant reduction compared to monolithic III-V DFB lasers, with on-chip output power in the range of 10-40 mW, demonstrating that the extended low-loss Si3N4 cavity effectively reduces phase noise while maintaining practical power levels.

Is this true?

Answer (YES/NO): NO